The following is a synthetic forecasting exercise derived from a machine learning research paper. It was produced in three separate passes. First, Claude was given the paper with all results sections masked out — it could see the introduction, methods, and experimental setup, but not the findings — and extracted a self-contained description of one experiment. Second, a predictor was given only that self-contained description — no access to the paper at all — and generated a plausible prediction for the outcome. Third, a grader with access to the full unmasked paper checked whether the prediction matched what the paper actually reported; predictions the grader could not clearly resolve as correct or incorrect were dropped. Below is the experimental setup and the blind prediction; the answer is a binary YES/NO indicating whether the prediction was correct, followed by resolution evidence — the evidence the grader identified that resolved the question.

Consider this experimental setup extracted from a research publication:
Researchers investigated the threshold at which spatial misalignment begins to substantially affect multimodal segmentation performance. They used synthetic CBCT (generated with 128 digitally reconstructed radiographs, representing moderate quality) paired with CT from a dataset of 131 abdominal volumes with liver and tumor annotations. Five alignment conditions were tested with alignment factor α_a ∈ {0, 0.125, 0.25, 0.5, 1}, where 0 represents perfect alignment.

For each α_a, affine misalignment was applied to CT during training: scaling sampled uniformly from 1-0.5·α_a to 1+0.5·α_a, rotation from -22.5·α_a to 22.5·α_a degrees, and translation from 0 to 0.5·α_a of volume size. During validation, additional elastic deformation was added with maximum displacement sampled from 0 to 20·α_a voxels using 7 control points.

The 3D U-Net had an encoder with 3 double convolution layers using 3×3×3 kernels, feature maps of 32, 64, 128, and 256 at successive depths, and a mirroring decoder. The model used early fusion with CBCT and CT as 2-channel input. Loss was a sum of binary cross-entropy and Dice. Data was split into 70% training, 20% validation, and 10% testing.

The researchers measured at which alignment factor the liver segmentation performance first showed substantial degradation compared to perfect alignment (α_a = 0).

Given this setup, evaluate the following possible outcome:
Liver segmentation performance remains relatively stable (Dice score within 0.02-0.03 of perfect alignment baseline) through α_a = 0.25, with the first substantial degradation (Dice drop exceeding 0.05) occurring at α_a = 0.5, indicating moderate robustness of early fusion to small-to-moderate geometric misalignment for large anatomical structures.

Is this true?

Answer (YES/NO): NO